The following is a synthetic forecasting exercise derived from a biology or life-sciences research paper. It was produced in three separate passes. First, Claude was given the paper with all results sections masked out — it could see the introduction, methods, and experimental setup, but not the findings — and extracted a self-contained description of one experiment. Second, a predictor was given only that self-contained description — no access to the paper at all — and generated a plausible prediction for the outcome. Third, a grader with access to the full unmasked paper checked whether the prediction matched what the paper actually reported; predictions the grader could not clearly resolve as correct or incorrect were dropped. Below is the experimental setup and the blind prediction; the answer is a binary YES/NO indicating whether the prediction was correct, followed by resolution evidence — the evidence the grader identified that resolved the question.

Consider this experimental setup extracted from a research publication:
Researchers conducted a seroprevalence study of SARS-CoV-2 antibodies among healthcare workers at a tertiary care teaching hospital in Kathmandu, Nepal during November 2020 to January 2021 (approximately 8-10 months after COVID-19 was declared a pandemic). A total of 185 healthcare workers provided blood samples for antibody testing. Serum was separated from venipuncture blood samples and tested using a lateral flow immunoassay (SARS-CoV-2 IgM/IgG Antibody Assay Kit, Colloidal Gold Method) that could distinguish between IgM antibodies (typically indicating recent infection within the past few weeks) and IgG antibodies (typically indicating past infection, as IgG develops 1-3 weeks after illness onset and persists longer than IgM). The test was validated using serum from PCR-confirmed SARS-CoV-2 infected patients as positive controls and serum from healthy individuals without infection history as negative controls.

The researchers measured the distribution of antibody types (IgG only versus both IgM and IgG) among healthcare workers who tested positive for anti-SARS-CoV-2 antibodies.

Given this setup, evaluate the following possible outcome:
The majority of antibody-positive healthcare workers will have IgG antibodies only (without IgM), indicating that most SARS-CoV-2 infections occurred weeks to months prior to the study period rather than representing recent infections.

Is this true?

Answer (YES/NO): YES